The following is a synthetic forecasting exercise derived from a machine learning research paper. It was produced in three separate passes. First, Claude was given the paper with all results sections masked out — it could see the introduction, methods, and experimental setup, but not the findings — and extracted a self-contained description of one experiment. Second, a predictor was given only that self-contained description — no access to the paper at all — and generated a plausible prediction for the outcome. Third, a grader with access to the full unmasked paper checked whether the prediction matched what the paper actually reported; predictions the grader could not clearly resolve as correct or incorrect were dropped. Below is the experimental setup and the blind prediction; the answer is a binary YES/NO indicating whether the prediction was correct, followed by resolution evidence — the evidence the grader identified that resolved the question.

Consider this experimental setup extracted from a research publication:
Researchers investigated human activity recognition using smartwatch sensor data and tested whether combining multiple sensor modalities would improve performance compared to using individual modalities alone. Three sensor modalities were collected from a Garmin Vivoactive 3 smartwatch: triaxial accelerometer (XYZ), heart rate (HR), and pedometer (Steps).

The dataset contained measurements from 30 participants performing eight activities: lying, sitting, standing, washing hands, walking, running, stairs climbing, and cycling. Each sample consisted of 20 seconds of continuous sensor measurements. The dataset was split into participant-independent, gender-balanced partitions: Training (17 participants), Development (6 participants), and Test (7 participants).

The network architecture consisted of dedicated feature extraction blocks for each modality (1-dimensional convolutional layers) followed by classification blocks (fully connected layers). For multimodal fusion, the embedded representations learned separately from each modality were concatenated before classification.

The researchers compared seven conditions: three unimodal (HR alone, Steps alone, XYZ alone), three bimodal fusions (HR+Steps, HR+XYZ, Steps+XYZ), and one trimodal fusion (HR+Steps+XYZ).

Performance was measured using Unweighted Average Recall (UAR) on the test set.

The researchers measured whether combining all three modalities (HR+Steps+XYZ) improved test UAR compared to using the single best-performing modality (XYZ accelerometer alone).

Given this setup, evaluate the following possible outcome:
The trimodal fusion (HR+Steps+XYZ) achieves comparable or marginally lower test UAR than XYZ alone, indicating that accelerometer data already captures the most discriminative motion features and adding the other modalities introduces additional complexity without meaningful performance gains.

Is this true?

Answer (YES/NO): NO